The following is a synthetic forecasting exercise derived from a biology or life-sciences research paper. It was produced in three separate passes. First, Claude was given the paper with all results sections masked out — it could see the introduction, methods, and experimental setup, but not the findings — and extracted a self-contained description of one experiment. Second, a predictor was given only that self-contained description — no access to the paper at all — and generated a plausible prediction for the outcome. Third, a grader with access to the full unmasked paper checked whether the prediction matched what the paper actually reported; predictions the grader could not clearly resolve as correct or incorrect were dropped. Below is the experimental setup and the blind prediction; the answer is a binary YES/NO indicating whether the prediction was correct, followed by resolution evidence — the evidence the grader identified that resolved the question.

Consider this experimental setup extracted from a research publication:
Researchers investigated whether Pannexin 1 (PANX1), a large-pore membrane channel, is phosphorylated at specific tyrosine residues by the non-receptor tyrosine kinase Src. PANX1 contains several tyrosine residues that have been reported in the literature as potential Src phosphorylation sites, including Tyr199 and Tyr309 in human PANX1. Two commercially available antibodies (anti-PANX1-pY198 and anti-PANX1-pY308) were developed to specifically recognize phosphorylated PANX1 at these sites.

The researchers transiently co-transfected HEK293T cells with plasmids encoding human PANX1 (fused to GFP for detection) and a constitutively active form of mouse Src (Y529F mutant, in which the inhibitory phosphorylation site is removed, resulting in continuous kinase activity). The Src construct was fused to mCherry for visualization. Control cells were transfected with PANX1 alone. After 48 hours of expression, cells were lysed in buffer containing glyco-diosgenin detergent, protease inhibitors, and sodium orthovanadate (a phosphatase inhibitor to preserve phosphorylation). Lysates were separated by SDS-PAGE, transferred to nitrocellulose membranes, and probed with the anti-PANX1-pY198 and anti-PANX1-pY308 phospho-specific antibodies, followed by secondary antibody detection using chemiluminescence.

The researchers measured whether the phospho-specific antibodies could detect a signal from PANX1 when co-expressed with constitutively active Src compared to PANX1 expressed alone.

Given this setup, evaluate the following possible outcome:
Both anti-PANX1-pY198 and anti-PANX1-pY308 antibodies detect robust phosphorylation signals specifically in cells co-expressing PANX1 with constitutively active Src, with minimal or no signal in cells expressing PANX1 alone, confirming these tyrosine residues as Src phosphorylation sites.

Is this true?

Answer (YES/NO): NO